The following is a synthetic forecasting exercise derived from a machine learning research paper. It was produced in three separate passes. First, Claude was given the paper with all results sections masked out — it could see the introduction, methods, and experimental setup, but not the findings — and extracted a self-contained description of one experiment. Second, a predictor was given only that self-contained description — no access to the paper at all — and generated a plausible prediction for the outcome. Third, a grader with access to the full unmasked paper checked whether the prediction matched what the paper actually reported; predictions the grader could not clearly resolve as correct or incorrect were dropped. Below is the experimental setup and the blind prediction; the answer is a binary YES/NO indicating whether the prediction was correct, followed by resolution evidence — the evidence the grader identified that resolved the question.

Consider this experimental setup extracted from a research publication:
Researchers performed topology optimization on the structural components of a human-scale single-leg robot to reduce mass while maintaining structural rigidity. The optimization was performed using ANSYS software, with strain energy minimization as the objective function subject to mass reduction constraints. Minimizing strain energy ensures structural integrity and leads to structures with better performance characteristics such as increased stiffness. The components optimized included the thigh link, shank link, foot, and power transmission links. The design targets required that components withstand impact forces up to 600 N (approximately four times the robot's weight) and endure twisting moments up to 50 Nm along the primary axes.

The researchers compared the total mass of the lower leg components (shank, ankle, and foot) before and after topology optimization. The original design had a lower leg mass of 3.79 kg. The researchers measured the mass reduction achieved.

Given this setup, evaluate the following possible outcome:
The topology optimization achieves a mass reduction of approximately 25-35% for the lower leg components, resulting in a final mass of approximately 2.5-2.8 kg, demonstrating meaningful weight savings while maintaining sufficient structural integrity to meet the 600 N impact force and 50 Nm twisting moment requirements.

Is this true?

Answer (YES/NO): NO